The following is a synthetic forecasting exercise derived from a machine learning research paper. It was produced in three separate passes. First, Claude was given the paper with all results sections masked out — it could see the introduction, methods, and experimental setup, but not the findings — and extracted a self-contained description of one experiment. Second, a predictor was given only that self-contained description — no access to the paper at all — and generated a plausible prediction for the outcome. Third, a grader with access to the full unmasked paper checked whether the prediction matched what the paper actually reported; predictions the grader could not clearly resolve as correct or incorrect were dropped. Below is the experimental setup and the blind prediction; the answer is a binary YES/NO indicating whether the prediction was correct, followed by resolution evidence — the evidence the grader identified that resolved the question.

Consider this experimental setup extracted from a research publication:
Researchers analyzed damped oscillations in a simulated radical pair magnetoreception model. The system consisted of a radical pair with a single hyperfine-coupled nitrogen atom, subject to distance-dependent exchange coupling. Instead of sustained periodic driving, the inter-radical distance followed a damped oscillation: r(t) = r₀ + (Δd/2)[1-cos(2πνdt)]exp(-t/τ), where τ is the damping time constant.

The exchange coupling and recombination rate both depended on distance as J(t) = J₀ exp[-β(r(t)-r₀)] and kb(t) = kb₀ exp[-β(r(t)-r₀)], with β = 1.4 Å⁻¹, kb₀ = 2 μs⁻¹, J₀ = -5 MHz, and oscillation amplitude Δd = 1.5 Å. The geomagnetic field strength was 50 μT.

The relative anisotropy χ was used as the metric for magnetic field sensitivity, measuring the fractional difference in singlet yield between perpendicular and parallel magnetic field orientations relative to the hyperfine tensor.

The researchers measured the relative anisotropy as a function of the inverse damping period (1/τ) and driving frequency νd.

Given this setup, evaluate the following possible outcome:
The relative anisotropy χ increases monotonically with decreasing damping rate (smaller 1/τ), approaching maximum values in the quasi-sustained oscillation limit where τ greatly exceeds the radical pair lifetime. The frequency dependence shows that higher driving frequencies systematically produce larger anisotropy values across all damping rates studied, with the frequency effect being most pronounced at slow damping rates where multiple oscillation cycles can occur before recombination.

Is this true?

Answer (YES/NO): NO